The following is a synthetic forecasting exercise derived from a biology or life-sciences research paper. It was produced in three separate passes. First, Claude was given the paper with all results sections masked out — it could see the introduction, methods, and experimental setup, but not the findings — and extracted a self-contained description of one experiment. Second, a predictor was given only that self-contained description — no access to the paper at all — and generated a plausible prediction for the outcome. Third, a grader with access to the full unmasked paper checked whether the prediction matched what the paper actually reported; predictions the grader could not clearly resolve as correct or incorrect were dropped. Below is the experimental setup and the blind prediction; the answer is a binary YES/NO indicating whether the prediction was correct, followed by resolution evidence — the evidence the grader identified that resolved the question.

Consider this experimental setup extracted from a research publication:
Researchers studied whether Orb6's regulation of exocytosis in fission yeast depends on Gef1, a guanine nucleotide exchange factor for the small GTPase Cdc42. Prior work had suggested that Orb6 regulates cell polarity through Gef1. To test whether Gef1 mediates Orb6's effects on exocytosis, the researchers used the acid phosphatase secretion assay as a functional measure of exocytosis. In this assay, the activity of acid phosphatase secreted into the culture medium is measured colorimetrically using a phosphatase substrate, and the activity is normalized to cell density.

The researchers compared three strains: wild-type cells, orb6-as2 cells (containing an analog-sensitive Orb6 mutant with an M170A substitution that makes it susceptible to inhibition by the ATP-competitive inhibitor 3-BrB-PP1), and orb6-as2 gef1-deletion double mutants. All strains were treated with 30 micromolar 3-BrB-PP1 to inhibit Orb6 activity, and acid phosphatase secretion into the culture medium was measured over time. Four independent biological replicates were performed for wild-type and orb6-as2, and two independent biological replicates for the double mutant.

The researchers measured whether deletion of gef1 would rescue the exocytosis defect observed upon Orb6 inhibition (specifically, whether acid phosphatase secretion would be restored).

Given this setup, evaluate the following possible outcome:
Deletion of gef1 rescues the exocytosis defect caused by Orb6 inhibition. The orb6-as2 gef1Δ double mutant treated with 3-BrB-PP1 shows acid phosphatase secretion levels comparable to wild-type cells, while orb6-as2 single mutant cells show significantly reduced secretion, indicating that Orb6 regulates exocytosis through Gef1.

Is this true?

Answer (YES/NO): NO